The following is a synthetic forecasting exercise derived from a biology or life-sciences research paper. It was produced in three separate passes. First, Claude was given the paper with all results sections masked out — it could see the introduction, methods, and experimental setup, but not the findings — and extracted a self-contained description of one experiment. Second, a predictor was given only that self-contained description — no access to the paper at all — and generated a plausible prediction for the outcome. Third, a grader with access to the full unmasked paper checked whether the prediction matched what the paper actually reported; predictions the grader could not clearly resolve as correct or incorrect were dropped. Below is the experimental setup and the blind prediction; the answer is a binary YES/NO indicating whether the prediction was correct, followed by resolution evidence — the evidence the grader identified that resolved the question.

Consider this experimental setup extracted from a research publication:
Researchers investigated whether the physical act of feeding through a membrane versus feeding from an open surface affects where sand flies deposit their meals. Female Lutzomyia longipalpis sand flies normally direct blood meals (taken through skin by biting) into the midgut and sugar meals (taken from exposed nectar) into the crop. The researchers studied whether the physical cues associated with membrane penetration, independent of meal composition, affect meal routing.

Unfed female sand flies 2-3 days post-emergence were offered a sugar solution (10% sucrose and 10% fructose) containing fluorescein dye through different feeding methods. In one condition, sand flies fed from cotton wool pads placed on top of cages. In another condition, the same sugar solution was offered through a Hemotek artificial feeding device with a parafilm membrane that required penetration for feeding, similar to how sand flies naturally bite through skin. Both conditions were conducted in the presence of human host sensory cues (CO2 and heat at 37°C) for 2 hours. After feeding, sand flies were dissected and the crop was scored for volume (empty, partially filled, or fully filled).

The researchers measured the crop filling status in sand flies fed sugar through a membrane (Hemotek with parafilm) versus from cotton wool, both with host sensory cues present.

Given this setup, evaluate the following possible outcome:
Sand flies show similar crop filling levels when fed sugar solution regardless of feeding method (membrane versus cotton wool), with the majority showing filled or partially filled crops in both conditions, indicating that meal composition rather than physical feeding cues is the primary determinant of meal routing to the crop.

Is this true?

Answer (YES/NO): NO